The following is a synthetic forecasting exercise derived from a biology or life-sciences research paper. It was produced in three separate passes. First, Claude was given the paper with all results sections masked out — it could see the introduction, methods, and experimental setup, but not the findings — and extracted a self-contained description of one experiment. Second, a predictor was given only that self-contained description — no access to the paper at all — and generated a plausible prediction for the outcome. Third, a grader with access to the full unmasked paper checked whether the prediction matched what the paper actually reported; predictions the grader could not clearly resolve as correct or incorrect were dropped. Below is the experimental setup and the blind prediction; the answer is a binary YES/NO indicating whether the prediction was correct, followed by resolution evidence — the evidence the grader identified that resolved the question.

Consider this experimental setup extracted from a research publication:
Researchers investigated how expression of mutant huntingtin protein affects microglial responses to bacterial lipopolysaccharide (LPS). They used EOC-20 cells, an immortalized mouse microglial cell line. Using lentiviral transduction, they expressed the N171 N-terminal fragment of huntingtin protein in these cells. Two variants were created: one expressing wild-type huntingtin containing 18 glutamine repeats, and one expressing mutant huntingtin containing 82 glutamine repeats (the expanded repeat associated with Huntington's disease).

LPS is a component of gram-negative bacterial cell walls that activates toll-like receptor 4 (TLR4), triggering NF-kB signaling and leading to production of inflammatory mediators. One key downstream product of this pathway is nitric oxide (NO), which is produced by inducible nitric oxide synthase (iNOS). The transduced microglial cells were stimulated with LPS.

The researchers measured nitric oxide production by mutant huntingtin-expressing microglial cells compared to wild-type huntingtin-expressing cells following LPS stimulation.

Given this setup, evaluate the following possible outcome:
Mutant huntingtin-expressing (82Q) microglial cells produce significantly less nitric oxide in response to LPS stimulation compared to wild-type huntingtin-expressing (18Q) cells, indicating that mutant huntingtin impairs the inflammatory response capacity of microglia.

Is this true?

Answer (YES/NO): YES